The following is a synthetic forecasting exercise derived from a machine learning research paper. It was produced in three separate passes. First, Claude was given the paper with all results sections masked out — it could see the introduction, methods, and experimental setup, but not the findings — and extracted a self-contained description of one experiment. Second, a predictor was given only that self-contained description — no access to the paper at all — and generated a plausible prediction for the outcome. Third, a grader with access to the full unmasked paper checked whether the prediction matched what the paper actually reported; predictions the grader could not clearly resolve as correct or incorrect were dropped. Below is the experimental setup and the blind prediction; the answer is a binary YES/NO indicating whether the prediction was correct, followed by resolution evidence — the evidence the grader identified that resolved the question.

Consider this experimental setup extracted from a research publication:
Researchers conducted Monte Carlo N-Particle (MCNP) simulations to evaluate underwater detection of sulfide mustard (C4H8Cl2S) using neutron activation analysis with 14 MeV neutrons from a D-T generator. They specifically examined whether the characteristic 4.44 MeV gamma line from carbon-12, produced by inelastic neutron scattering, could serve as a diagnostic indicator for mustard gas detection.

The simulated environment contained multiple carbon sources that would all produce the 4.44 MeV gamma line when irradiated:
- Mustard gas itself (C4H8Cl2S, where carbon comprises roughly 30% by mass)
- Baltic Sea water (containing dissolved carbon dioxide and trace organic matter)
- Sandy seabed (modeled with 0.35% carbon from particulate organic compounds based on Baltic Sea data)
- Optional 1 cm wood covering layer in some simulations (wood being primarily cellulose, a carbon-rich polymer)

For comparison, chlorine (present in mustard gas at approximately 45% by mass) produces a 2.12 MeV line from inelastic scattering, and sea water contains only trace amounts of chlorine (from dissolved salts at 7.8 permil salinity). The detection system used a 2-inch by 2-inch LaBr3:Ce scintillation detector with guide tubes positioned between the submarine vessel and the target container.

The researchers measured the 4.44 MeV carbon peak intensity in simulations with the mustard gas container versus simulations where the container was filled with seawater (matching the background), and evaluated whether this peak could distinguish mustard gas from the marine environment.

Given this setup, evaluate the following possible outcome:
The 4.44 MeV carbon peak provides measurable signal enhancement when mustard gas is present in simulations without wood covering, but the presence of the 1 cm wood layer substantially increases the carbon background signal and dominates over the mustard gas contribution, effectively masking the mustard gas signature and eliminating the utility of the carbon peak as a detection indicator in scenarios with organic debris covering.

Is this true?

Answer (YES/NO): NO